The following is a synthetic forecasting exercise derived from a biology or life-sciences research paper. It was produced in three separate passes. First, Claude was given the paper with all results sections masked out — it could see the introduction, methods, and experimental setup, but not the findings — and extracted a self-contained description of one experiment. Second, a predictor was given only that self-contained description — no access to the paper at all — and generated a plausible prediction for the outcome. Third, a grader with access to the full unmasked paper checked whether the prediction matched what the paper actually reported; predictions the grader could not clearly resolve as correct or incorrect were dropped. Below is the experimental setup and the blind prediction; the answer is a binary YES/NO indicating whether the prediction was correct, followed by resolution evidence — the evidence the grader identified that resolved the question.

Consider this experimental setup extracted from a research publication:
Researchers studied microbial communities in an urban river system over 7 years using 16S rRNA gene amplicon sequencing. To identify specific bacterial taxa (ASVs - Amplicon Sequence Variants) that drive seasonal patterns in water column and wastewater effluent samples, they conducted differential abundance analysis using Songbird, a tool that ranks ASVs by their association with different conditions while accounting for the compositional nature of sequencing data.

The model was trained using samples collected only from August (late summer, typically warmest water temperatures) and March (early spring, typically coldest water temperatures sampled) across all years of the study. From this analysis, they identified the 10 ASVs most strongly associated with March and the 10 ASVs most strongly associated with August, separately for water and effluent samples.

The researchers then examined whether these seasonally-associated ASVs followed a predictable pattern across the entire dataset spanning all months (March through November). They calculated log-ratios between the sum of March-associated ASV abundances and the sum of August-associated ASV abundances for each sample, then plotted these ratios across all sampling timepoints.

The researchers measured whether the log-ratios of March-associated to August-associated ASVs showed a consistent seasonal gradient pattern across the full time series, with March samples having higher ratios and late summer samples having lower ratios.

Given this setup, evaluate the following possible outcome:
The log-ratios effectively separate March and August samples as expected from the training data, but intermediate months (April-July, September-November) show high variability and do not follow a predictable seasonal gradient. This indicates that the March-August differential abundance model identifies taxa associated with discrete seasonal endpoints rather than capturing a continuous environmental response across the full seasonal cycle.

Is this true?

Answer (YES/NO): NO